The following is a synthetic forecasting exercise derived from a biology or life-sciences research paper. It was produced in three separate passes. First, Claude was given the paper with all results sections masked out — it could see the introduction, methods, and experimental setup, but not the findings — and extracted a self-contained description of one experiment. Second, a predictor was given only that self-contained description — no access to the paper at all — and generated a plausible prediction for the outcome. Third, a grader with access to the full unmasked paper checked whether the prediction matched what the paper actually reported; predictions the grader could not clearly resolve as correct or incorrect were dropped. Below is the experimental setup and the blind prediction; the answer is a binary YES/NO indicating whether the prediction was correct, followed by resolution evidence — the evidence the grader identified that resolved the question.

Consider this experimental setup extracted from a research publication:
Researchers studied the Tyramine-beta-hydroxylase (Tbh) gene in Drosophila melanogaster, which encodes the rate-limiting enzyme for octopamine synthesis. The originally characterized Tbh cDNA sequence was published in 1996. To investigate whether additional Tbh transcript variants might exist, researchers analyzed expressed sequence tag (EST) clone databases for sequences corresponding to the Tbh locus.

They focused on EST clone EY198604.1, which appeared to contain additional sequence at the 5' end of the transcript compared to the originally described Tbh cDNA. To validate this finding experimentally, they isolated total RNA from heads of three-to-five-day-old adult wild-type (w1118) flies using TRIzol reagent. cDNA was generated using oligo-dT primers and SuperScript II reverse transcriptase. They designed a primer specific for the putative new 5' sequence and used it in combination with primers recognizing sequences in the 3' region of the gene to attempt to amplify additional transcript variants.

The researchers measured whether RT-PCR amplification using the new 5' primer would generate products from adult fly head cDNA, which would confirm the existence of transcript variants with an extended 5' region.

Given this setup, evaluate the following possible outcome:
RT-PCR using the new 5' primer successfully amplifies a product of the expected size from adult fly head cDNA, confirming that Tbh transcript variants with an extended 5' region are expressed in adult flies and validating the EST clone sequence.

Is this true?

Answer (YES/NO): YES